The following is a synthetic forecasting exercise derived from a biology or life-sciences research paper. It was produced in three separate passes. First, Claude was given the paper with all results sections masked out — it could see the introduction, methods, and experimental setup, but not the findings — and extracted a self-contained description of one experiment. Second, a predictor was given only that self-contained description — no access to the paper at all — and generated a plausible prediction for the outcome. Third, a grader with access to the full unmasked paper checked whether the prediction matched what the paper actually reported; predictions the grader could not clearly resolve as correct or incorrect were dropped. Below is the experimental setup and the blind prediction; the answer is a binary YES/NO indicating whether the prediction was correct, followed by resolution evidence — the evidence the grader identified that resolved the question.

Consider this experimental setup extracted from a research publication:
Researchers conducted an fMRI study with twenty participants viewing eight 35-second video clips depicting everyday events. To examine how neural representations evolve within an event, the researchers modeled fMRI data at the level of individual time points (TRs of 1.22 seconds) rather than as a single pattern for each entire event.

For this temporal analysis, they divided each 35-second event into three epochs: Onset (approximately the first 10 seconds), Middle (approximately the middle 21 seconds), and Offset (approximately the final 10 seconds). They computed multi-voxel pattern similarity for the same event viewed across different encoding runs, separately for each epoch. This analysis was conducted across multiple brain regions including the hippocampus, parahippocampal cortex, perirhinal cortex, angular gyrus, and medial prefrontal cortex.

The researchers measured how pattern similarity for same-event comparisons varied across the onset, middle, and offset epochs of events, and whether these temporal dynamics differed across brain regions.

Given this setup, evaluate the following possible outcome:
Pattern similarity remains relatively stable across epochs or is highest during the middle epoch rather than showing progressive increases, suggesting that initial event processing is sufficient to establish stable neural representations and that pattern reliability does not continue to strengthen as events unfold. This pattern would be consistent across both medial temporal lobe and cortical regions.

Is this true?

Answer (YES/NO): NO